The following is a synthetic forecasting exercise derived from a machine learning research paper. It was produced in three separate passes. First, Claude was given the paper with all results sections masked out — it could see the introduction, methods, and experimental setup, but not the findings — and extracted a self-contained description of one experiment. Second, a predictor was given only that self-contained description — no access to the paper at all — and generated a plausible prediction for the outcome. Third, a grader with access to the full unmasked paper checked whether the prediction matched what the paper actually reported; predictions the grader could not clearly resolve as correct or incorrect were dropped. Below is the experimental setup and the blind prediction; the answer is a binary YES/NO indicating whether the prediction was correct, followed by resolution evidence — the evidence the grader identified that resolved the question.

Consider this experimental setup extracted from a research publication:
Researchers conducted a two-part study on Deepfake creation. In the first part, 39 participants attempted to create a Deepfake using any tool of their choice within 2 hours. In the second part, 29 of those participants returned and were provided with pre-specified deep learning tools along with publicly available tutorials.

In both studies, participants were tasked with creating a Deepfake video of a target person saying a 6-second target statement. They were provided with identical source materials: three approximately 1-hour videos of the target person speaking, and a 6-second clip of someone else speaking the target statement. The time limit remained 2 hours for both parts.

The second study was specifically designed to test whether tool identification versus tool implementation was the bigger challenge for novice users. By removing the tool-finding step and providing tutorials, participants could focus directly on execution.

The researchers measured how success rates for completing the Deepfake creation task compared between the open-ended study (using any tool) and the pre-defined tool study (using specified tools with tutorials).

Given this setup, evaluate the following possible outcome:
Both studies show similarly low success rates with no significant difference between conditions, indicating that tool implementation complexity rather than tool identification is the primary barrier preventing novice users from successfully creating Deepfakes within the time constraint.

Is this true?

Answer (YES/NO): NO